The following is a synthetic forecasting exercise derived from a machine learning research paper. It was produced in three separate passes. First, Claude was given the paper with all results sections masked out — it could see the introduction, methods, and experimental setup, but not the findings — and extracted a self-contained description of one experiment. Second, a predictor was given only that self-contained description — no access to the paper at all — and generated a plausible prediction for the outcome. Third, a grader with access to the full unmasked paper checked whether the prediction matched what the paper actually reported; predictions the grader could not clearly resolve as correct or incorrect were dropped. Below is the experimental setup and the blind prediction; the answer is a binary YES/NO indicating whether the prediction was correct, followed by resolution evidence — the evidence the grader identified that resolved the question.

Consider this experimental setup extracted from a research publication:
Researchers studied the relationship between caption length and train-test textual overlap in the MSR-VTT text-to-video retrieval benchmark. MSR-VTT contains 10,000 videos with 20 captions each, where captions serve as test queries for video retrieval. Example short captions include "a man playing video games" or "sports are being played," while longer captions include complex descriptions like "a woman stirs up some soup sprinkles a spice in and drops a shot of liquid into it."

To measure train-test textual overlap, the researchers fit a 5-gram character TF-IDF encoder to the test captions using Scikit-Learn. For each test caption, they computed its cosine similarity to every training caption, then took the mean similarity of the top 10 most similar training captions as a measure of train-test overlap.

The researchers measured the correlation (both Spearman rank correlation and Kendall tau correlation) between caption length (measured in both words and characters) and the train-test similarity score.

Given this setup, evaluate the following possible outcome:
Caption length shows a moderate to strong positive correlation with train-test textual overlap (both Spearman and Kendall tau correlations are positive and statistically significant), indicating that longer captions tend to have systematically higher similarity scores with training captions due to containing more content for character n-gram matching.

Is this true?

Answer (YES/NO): NO